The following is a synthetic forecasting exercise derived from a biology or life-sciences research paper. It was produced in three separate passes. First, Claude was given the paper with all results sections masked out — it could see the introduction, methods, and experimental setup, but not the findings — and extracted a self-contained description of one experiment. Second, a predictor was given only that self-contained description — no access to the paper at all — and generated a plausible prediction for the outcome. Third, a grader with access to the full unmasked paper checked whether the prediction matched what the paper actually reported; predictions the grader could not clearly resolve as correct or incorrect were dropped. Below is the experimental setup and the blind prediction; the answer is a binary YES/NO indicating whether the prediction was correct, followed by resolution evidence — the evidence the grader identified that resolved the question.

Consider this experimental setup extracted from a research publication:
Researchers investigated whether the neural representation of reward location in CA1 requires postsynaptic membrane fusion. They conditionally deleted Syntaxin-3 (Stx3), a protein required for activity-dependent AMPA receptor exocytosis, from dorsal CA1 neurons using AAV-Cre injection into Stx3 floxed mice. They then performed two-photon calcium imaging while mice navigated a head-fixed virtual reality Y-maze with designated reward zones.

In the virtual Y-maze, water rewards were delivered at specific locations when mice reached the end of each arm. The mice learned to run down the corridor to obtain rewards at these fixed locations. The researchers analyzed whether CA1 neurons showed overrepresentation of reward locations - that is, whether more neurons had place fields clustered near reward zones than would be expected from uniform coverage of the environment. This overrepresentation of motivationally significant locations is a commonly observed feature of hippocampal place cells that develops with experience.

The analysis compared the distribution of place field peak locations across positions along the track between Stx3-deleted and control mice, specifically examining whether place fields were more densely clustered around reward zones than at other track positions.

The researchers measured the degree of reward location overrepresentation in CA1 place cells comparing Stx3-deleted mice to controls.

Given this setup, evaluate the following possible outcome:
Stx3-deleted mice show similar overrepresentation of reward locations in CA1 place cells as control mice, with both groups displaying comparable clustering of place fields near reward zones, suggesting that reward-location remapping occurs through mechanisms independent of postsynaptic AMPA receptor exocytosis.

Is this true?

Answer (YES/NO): NO